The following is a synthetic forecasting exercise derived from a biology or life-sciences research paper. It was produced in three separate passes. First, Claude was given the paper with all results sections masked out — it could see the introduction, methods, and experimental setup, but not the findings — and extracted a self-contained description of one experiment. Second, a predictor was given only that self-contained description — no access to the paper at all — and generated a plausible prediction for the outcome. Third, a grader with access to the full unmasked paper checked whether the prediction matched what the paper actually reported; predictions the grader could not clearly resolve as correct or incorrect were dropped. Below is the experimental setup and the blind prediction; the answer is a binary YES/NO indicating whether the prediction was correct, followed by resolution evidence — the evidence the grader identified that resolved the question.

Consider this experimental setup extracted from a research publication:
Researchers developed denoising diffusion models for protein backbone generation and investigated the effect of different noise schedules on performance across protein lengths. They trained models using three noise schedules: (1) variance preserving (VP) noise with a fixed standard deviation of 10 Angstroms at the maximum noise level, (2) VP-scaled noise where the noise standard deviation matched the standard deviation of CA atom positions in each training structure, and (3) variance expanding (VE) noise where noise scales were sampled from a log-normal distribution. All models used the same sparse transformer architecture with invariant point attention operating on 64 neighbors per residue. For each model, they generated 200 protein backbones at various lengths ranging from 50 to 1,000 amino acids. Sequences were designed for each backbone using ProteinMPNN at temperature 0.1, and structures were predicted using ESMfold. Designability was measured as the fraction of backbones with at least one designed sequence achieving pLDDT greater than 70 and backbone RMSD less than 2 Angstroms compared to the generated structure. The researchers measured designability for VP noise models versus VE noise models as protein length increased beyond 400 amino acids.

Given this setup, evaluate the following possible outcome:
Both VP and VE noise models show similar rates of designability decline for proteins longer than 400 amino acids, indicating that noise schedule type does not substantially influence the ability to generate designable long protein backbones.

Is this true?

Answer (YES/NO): NO